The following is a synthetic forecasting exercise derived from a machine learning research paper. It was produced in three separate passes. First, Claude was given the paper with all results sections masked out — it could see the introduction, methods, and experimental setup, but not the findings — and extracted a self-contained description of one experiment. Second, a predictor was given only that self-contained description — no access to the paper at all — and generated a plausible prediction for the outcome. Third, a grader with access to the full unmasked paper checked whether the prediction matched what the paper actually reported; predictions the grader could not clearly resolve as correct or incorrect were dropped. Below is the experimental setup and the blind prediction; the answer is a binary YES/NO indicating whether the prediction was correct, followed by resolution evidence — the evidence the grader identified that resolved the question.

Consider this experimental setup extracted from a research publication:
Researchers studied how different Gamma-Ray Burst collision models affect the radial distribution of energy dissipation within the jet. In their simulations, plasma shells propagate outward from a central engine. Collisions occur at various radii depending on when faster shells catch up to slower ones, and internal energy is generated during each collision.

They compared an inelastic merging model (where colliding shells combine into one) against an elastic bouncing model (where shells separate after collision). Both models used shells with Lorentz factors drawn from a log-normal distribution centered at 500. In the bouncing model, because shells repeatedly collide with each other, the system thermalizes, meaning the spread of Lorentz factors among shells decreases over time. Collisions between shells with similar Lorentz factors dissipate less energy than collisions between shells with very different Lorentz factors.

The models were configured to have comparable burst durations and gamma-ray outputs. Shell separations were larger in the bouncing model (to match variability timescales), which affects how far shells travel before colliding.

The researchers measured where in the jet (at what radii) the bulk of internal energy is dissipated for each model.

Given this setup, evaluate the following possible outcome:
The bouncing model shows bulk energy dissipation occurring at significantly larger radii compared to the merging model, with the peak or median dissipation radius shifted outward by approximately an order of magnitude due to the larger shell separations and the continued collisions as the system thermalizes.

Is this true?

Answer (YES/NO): NO